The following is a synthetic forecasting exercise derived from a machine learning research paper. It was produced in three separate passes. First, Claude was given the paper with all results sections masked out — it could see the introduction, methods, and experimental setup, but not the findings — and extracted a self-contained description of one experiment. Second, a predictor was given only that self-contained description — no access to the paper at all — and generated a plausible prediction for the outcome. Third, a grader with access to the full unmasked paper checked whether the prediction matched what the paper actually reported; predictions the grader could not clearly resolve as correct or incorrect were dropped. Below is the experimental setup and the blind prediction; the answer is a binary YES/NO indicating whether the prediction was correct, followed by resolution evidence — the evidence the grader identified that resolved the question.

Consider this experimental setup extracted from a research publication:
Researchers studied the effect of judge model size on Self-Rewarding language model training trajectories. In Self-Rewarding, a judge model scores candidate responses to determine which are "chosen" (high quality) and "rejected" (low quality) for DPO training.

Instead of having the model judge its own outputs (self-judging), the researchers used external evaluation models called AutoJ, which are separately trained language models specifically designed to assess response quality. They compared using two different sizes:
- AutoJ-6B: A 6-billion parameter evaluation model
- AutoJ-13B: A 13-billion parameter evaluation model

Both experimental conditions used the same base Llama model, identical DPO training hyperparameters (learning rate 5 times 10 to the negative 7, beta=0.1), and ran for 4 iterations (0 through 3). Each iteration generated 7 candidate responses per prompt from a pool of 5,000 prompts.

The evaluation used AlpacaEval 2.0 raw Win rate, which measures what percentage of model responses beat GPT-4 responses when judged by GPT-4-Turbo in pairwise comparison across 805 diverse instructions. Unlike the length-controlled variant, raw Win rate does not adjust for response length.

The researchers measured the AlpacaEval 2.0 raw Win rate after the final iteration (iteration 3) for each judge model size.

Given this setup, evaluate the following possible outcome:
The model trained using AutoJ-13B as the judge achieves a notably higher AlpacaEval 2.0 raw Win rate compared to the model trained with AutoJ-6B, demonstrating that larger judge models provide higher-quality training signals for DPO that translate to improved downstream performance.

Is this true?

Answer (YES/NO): YES